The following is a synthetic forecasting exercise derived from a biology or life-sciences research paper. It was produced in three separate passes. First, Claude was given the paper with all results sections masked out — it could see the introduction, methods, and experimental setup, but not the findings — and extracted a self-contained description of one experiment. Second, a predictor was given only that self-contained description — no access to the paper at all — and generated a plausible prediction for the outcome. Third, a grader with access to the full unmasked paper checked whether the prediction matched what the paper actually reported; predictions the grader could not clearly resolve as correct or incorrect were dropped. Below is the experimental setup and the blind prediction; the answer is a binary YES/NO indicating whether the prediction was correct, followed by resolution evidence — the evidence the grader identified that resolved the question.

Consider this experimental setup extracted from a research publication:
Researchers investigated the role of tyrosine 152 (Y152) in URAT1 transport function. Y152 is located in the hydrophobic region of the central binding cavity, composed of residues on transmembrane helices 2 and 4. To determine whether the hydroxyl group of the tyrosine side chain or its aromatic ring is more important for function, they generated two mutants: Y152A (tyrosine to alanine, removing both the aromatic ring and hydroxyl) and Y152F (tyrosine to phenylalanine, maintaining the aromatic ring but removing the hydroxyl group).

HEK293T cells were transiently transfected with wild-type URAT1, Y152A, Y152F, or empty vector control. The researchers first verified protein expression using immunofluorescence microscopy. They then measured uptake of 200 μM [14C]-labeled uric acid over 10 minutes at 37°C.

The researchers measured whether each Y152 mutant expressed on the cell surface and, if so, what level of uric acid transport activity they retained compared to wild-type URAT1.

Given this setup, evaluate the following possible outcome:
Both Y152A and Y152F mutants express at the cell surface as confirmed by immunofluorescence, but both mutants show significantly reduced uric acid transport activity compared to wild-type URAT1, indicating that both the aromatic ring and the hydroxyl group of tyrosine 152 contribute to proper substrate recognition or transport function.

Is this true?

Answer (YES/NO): NO